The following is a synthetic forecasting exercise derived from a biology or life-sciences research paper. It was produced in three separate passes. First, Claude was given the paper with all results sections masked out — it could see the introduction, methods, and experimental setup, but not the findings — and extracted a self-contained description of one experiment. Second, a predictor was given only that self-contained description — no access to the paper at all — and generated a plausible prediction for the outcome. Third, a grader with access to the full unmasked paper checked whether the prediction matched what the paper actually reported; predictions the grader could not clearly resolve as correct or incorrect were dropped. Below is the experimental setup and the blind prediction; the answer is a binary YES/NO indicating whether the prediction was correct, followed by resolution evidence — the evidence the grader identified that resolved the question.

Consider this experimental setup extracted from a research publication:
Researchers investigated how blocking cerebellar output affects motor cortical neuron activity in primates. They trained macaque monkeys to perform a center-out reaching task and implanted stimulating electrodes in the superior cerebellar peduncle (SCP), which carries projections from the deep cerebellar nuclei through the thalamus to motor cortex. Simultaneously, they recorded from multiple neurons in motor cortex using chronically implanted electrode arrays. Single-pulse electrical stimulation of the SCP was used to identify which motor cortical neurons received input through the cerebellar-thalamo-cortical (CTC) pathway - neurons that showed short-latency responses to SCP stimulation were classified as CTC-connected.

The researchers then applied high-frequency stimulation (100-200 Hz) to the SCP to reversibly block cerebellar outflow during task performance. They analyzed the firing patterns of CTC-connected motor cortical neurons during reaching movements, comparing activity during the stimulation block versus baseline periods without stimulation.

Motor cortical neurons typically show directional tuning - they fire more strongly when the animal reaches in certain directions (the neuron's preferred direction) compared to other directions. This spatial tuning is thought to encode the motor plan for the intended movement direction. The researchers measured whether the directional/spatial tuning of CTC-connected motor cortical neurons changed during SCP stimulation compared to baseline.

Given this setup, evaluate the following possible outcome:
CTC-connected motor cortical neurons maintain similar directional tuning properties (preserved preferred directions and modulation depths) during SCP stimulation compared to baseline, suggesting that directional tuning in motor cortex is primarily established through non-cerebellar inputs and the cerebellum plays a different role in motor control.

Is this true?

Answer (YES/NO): YES